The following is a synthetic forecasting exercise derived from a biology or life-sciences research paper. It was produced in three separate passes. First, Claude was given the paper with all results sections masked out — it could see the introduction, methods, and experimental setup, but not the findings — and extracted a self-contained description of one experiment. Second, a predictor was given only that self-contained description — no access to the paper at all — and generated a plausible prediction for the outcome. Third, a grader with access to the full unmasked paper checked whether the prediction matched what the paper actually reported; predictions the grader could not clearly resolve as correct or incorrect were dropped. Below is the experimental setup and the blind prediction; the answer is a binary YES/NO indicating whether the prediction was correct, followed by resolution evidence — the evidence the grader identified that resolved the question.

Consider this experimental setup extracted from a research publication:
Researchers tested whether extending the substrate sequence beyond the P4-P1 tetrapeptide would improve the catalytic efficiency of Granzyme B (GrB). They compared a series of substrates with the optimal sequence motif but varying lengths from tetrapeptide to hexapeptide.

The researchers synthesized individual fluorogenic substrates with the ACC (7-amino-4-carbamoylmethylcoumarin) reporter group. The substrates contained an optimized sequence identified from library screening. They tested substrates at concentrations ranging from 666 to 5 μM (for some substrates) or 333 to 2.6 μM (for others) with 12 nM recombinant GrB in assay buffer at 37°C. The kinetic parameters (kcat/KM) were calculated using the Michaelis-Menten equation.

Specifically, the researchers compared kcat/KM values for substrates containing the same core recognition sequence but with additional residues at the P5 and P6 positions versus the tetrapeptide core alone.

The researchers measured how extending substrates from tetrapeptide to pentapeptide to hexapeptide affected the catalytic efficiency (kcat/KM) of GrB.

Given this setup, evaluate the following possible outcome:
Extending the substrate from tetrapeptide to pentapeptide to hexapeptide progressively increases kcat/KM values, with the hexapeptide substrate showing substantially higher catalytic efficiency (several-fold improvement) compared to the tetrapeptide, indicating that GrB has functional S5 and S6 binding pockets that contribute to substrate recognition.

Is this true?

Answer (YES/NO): NO